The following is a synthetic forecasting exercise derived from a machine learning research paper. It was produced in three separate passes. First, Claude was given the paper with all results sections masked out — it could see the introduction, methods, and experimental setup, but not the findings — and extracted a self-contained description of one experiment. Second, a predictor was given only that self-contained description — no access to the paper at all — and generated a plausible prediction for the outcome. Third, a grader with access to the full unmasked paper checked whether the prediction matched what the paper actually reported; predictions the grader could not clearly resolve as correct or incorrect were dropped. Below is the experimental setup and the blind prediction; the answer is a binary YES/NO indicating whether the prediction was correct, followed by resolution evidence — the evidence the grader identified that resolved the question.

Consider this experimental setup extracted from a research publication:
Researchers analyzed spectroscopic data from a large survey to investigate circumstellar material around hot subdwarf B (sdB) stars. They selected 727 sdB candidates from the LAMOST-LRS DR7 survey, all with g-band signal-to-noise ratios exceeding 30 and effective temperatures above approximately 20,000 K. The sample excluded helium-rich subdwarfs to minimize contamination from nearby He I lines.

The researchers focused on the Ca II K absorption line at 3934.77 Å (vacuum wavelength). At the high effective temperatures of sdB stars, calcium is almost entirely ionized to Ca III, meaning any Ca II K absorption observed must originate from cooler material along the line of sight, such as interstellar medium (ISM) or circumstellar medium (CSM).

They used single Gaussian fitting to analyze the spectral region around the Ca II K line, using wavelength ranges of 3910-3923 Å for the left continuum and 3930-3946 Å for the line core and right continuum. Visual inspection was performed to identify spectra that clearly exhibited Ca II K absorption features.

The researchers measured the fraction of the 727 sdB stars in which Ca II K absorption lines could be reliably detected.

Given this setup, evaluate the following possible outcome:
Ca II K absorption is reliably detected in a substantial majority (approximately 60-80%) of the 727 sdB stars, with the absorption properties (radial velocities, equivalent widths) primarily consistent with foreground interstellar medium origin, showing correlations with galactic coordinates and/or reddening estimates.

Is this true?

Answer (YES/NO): NO